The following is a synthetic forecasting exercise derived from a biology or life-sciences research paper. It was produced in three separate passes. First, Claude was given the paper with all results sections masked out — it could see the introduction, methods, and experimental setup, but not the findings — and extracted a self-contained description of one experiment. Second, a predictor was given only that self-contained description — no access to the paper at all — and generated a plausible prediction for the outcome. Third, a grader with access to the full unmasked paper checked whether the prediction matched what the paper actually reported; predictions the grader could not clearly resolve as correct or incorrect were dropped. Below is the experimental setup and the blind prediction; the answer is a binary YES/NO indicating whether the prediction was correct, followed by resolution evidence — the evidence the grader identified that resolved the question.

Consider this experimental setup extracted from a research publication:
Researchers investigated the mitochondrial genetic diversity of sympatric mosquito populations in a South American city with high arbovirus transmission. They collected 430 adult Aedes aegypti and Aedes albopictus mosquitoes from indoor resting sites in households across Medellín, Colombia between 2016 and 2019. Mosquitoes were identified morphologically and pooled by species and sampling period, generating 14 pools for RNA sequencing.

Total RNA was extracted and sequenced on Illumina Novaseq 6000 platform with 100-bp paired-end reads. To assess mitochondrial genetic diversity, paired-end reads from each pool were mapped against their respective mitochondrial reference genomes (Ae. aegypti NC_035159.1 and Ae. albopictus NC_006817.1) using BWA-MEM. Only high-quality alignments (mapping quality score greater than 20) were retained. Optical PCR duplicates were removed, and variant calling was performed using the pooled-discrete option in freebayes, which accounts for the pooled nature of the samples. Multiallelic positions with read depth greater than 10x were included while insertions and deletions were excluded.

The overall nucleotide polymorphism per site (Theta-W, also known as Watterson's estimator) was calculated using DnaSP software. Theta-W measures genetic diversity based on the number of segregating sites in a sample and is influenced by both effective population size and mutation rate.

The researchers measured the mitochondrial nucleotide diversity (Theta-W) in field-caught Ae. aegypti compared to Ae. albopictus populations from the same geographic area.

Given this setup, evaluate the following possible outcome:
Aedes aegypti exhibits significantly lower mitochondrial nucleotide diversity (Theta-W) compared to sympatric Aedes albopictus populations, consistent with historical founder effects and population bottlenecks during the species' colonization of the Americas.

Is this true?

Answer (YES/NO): NO